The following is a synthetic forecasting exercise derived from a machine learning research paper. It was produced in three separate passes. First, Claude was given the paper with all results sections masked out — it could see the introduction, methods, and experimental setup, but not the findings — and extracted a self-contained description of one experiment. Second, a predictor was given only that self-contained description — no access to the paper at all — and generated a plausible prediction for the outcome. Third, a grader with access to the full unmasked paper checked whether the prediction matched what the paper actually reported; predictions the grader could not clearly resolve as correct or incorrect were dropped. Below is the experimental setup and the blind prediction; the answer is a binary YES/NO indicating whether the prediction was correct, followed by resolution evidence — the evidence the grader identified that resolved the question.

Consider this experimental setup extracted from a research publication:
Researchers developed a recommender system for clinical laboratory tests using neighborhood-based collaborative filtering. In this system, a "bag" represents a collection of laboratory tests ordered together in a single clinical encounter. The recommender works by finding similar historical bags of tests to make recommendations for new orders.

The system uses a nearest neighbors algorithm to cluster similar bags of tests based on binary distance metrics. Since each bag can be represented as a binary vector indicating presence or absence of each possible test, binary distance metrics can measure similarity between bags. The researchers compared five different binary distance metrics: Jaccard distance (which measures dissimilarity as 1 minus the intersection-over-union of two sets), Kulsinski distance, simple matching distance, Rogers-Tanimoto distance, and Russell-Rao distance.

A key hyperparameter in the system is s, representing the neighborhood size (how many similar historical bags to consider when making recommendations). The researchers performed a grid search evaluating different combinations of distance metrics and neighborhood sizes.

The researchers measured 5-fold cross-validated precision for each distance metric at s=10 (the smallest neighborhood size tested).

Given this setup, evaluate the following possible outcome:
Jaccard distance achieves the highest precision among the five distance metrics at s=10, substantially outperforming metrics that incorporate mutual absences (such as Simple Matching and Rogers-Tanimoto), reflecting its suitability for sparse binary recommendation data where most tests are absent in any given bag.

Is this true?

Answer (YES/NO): YES